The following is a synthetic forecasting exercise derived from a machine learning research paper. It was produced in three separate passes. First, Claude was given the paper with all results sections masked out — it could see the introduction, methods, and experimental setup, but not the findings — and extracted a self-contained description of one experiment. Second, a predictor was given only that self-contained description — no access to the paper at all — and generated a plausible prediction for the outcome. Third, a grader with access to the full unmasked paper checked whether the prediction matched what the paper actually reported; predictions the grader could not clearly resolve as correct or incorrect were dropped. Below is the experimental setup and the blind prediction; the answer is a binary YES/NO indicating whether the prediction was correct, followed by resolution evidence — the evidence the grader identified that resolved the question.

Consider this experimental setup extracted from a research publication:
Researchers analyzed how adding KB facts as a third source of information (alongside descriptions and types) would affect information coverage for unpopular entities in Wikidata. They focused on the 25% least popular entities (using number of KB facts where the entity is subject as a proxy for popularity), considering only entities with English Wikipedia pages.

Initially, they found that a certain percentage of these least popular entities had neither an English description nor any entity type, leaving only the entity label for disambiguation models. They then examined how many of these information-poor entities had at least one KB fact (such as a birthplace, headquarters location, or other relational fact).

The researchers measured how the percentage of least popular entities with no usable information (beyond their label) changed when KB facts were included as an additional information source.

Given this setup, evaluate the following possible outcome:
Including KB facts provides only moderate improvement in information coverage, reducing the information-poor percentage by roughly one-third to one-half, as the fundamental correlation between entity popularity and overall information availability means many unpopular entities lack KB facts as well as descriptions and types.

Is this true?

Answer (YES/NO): NO